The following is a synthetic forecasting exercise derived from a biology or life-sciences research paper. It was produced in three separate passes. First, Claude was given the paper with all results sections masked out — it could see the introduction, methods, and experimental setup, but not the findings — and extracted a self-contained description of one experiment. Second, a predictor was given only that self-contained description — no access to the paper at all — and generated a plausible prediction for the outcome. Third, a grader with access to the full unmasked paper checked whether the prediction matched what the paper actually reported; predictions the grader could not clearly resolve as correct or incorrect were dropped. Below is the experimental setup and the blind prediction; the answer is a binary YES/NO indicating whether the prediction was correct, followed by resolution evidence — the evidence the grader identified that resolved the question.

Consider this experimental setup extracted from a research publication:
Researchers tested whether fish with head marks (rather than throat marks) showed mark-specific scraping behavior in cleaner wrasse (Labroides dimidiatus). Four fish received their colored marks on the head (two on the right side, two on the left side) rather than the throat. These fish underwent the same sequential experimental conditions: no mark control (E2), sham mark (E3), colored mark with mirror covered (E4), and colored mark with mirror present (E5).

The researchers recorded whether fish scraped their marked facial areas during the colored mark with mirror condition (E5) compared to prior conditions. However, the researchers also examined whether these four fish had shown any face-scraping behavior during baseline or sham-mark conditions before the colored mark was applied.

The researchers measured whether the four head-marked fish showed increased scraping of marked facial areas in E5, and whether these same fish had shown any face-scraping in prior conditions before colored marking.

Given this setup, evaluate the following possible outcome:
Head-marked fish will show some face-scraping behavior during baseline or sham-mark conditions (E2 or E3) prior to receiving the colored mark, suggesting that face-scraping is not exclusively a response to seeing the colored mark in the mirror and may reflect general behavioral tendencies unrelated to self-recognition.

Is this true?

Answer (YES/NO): YES